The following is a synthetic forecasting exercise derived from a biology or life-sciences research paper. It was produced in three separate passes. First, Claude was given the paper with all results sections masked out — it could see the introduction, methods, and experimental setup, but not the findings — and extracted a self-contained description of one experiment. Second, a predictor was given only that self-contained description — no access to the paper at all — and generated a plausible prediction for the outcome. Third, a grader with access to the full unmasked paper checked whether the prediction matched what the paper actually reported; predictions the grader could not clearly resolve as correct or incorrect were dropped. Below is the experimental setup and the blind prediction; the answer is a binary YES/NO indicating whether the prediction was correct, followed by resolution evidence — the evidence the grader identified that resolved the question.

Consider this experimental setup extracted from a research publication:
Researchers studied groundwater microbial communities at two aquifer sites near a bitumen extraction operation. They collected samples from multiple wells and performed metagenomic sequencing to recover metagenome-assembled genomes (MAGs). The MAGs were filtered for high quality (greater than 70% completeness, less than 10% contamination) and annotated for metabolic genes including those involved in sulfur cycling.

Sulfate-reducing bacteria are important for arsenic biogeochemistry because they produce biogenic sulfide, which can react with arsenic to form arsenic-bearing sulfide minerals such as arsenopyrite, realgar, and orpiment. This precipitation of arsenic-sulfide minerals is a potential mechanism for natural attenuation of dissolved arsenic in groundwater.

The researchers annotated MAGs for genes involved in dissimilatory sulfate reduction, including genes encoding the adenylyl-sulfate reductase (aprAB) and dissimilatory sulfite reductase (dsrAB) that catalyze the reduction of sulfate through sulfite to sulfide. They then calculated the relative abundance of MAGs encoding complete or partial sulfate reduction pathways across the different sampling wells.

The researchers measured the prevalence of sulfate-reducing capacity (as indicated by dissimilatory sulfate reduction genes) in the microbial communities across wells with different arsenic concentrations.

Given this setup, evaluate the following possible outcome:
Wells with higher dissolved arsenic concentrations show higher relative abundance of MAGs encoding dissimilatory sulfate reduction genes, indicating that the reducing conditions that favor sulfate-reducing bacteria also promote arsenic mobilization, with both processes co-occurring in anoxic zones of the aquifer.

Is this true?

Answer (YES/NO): NO